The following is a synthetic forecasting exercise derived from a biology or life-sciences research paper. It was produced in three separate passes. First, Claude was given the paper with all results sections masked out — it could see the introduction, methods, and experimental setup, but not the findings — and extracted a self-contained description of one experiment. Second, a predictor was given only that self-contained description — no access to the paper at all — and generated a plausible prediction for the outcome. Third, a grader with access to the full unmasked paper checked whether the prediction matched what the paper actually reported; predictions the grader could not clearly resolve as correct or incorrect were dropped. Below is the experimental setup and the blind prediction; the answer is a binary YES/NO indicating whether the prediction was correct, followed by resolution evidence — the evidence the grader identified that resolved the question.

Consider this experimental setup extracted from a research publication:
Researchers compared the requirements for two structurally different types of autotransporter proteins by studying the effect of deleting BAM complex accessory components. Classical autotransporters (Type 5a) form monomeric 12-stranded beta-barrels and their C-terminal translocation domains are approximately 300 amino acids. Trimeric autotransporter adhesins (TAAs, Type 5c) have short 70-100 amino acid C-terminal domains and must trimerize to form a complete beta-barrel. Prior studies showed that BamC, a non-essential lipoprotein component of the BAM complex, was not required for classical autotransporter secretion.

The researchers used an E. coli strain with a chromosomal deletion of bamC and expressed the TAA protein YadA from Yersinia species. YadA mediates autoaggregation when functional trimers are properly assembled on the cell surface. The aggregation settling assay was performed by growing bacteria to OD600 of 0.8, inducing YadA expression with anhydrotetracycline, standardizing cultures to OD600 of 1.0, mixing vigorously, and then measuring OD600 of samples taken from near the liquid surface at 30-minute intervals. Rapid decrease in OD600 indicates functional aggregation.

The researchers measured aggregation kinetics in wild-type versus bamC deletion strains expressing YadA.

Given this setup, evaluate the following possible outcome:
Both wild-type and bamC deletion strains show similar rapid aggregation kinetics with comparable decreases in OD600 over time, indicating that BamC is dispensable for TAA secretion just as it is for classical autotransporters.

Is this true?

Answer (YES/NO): YES